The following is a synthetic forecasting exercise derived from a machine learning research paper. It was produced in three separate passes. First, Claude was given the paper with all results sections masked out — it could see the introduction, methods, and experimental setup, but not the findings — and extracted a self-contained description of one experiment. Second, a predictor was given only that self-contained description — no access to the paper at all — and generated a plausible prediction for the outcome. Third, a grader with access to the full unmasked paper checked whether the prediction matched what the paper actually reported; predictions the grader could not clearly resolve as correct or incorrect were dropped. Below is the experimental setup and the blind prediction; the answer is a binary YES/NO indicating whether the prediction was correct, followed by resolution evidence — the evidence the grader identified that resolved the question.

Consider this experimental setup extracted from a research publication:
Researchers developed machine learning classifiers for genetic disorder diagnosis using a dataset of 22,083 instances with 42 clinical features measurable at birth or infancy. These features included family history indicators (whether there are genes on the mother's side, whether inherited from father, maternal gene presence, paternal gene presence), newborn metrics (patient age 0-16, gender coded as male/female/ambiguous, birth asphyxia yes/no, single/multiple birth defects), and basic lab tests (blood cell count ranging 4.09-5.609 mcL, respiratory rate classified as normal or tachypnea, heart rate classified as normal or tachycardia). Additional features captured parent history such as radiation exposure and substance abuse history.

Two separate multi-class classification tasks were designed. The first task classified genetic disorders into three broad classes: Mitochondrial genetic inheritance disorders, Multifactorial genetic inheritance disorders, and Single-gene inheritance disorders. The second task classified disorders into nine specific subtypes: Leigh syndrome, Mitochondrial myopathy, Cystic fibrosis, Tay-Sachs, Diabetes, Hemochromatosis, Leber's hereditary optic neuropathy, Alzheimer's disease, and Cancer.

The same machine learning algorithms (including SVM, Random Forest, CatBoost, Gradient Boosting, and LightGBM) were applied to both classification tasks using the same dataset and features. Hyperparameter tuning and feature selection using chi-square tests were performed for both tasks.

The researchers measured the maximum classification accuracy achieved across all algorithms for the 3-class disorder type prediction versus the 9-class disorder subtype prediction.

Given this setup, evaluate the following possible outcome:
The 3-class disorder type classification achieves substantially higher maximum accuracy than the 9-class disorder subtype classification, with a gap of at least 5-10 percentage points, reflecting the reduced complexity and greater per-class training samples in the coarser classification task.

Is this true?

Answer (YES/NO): NO